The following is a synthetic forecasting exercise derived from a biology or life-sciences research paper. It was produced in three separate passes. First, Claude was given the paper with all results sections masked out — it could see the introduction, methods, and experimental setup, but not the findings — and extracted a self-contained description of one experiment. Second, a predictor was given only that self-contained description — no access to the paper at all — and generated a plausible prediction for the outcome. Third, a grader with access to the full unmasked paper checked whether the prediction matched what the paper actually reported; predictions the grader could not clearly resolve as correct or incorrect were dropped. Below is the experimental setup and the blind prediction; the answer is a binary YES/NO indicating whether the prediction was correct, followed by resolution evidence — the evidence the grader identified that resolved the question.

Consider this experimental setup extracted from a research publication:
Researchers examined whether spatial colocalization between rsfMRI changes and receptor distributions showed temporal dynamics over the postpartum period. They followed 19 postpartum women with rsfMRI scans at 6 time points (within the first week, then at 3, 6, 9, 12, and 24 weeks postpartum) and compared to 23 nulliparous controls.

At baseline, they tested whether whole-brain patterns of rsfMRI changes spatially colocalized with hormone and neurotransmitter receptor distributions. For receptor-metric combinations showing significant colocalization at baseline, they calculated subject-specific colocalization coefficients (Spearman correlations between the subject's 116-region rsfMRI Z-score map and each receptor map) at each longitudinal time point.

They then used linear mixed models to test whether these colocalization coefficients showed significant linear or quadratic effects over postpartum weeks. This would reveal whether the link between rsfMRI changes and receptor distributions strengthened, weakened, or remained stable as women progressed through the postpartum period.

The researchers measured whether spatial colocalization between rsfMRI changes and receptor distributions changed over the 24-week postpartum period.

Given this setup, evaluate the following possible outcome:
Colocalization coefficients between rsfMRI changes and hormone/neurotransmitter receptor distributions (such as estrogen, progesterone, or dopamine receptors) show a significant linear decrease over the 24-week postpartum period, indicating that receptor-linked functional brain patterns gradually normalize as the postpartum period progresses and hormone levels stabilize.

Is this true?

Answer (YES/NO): NO